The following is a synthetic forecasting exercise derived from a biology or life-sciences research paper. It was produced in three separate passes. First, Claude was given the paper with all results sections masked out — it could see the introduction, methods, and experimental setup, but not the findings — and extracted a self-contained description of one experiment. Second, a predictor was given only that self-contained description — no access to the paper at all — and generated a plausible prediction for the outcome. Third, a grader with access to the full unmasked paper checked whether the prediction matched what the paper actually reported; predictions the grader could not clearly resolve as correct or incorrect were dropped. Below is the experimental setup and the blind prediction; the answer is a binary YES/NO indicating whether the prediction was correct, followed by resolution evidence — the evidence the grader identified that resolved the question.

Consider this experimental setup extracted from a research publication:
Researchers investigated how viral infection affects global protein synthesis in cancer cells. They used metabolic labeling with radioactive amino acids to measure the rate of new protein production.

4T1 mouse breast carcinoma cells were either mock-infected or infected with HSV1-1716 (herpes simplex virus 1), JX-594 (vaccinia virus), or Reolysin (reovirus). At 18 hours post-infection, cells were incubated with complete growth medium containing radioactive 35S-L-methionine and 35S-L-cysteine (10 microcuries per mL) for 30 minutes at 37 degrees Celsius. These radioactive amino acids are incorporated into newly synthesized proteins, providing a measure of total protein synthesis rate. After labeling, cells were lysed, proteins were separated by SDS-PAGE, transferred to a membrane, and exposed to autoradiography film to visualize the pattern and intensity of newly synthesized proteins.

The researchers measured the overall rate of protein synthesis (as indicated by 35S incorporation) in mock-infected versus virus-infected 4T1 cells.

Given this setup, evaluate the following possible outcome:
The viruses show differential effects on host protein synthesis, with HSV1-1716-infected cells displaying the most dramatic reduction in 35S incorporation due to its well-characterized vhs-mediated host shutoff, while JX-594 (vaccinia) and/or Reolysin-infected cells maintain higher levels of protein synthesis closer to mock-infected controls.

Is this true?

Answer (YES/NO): NO